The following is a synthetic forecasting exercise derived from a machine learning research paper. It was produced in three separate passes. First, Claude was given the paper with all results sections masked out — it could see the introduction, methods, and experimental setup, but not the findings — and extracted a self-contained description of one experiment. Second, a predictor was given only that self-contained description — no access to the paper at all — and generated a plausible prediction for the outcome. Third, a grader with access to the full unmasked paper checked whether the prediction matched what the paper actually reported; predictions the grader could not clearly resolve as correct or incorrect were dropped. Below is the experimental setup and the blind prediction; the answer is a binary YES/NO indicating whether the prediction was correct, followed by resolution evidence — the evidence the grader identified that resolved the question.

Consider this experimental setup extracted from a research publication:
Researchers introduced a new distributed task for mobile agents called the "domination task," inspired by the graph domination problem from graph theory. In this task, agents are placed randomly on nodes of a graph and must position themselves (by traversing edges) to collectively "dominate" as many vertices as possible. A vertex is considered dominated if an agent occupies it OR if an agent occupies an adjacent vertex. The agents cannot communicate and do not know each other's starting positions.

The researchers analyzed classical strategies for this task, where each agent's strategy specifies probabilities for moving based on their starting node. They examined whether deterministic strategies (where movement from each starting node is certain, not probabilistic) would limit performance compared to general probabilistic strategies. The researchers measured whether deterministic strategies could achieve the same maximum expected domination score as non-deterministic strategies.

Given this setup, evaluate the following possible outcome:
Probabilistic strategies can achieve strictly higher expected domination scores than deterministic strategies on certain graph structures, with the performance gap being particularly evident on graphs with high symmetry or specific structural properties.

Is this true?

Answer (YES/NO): NO